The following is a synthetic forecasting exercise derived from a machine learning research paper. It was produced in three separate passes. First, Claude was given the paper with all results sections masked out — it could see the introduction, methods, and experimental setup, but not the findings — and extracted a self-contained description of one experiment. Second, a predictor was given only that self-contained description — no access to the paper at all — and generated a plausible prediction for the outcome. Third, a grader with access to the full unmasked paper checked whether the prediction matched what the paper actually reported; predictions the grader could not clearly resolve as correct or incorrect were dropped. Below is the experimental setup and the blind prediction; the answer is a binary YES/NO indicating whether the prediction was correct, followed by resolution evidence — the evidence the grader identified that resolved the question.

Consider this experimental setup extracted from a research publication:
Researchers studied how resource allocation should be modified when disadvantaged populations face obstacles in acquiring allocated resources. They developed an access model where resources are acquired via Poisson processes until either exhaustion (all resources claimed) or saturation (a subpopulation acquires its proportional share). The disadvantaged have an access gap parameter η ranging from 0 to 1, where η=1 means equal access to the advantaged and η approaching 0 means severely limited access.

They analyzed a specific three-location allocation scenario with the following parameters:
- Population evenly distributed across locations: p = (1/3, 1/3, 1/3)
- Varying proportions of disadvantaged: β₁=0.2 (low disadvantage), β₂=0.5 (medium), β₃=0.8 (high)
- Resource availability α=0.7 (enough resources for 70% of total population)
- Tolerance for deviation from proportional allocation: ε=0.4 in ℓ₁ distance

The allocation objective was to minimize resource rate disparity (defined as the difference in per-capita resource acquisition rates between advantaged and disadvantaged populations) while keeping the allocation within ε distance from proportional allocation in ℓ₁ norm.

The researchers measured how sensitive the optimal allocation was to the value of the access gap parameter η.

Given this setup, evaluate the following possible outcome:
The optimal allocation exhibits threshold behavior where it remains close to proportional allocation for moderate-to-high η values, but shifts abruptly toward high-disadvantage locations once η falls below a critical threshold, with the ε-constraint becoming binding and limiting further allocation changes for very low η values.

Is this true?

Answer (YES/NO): NO